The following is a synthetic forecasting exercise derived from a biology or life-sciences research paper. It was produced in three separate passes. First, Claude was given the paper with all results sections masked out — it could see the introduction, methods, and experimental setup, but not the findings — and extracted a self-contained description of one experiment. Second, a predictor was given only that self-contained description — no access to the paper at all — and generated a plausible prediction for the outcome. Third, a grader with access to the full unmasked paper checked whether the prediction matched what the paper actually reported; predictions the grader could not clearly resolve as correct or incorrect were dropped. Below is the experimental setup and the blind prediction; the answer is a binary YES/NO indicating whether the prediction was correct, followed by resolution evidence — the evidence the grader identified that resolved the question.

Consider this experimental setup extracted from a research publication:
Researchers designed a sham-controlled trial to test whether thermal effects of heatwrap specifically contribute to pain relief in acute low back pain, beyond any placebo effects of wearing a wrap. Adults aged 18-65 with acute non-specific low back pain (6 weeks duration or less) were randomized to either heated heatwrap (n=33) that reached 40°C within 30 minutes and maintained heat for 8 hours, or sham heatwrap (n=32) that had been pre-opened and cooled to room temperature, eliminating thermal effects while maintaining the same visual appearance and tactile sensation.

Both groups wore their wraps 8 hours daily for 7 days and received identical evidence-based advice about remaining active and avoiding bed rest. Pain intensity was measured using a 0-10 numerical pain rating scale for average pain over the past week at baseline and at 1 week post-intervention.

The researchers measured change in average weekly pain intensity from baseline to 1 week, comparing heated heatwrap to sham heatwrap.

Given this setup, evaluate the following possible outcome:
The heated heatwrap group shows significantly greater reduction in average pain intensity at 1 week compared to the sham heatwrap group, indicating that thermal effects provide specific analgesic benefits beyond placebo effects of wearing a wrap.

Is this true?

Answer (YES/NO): NO